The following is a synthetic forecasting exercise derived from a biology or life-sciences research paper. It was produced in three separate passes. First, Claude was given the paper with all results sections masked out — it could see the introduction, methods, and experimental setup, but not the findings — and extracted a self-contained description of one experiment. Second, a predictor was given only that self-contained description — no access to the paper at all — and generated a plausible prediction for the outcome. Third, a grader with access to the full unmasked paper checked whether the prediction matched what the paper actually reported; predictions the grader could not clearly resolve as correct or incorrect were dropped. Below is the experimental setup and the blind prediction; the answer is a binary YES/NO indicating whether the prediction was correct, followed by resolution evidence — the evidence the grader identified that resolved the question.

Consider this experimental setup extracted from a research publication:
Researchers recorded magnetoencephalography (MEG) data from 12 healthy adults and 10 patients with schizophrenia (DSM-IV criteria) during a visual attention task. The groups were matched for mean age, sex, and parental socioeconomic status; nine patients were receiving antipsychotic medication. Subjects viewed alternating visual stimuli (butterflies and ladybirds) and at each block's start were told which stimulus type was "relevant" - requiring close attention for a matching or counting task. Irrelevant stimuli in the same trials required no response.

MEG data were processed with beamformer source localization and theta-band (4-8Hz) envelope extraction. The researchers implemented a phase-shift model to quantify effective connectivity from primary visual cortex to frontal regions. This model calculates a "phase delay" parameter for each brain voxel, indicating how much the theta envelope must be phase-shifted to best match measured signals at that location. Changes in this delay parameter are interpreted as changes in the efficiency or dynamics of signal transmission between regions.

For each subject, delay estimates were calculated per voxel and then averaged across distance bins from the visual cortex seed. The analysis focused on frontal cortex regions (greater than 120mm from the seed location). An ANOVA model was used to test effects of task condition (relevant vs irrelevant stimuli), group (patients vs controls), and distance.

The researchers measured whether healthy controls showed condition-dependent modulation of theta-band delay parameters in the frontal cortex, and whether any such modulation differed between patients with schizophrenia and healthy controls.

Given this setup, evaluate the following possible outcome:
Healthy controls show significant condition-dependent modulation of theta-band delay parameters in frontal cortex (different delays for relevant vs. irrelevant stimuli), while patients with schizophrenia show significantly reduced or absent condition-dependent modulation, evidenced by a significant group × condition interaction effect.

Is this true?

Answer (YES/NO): YES